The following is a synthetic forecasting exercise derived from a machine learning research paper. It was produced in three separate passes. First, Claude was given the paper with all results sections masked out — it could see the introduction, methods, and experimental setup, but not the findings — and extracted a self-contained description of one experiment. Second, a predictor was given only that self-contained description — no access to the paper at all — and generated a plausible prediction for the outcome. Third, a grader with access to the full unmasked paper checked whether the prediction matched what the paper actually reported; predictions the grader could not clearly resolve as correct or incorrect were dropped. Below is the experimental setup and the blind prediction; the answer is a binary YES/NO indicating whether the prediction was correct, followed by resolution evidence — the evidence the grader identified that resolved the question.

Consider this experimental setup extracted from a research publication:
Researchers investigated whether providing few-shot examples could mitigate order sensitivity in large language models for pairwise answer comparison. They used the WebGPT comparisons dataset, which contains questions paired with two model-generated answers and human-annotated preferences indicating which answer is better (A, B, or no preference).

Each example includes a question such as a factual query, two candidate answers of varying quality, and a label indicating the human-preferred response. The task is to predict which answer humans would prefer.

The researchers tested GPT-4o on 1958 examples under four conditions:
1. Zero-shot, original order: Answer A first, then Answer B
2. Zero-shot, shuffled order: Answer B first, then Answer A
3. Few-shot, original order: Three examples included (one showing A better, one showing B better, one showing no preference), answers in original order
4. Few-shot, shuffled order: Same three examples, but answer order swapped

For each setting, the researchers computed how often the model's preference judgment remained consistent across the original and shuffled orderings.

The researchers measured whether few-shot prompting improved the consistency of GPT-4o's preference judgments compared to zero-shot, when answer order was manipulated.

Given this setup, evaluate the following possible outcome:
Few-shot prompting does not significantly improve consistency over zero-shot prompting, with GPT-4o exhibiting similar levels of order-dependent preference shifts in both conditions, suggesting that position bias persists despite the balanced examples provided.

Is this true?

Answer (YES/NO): NO